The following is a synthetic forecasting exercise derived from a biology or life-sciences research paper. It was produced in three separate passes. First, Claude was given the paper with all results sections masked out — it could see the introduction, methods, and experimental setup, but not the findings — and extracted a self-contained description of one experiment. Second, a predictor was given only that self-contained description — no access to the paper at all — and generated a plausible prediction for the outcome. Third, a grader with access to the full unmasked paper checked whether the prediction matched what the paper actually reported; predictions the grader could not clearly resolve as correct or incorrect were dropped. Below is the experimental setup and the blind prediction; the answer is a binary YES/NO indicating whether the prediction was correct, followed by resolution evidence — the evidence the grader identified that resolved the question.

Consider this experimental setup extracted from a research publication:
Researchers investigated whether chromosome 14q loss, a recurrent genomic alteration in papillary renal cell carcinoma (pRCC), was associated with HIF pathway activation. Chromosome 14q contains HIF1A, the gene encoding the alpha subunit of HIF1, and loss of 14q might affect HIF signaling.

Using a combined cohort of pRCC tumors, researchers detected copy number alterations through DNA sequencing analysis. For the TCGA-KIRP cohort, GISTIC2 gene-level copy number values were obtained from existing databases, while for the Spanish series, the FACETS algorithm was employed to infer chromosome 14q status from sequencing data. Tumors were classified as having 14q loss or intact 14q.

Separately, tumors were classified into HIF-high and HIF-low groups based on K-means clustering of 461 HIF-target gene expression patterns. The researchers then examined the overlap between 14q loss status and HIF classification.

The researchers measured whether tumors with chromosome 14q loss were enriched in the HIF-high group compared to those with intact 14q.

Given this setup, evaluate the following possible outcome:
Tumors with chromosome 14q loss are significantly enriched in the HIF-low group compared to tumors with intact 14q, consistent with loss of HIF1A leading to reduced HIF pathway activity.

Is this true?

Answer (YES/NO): NO